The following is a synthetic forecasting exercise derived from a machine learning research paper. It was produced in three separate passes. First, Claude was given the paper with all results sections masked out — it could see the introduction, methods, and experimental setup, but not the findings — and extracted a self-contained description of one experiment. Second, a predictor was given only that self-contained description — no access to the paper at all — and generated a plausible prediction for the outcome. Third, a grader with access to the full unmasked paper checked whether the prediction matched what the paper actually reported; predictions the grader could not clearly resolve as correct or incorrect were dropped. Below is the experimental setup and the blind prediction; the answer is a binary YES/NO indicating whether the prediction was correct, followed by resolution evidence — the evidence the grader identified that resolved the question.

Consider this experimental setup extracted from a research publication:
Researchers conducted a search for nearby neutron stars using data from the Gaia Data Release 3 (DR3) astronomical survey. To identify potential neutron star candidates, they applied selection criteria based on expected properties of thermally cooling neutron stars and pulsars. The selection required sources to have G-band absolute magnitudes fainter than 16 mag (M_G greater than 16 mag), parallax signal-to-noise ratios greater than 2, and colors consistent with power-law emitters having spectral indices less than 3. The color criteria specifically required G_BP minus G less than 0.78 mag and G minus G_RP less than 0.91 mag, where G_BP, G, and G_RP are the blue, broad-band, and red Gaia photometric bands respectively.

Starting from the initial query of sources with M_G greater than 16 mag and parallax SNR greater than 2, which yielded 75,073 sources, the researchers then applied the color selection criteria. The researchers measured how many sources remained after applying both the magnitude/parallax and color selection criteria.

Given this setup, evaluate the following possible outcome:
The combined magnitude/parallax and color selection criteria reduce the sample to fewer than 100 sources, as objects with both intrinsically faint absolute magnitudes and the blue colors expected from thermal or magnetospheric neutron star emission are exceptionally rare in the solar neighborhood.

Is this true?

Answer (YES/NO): NO